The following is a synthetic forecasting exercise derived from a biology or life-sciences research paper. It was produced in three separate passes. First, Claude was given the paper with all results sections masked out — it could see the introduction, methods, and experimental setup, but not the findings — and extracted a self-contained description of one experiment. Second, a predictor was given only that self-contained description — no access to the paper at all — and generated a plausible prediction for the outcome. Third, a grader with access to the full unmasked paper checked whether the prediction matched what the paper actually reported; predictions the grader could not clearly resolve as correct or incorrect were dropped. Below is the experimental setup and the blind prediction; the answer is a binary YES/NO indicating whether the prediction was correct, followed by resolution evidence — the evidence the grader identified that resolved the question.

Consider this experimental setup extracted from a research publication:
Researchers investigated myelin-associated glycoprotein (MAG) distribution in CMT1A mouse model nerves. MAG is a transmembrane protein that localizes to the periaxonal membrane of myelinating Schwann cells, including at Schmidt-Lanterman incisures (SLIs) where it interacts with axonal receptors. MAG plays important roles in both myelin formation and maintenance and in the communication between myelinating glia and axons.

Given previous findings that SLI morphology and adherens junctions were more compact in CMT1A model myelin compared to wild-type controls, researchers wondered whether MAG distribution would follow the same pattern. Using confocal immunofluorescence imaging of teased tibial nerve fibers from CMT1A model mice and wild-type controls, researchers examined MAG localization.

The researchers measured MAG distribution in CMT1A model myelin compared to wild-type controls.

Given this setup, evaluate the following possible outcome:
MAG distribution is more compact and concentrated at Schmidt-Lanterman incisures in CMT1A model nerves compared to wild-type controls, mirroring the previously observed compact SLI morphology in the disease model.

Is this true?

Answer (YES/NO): NO